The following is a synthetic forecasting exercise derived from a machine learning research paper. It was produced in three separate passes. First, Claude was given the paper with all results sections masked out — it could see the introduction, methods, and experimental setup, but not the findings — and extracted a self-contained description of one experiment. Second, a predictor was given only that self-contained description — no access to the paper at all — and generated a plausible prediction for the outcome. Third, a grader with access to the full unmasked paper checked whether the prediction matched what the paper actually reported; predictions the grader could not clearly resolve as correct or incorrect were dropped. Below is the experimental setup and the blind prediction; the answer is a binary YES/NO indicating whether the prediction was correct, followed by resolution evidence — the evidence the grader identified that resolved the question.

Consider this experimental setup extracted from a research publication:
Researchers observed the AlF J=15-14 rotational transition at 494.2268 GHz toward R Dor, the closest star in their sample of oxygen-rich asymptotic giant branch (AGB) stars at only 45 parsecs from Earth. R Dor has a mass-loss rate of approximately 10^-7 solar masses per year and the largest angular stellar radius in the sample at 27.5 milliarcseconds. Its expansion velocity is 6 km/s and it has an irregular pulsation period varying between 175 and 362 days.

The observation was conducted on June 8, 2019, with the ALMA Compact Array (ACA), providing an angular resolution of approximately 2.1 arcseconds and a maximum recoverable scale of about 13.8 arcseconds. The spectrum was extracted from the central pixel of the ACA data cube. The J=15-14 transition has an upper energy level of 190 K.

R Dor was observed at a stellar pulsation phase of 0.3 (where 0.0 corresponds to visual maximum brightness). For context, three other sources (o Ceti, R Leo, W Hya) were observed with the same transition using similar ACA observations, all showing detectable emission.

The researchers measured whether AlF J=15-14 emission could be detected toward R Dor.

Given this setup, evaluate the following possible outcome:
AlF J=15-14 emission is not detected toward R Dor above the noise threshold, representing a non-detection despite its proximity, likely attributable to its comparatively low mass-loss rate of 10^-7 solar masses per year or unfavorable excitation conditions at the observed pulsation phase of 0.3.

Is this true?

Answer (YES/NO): NO